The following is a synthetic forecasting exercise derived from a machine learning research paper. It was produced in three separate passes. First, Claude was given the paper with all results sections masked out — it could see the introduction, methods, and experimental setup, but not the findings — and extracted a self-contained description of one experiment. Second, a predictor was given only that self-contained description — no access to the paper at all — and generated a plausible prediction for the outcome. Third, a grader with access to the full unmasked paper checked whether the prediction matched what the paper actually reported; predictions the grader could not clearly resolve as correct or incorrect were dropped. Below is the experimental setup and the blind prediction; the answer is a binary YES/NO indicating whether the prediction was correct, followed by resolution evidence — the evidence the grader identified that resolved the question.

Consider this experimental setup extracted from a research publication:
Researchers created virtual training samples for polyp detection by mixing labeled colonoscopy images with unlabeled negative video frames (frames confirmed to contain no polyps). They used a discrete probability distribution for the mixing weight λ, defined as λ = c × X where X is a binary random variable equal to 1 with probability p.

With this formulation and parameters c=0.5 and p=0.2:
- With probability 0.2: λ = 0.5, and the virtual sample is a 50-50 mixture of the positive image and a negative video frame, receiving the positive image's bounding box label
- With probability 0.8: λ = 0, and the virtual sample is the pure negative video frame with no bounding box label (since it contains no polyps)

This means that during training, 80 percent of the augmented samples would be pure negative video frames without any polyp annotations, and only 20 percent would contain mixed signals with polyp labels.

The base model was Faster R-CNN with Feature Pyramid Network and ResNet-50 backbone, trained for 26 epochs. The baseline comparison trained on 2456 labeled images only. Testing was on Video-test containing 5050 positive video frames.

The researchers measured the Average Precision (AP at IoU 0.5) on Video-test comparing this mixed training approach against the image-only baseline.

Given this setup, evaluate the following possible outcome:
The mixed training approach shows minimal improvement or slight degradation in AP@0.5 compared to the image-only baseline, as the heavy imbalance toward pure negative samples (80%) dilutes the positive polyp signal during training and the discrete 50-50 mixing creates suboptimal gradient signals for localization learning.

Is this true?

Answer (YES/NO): NO